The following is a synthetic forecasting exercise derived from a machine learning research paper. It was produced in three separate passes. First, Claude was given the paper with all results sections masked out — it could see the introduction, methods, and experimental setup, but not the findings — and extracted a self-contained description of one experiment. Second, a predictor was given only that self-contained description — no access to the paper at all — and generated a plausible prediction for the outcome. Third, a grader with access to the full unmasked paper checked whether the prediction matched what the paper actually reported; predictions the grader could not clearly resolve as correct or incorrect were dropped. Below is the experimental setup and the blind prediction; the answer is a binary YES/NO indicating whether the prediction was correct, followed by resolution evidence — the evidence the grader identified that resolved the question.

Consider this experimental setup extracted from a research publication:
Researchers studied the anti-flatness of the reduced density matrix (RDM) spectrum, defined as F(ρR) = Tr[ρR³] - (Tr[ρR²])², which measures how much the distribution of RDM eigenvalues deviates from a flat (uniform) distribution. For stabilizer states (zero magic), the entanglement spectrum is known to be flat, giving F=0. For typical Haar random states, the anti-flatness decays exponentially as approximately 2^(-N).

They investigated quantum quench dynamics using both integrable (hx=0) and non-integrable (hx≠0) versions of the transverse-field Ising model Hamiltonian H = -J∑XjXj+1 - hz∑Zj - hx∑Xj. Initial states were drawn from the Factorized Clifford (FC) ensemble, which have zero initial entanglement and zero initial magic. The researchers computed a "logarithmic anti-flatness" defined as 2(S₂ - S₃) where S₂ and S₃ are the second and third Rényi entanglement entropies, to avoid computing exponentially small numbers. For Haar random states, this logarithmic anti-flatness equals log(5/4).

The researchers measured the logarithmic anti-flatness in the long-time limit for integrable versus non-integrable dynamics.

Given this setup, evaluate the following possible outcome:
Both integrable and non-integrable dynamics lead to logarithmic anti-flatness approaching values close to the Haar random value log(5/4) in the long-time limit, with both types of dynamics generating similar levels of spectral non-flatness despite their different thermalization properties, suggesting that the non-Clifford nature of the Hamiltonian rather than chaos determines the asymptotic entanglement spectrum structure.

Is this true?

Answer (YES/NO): NO